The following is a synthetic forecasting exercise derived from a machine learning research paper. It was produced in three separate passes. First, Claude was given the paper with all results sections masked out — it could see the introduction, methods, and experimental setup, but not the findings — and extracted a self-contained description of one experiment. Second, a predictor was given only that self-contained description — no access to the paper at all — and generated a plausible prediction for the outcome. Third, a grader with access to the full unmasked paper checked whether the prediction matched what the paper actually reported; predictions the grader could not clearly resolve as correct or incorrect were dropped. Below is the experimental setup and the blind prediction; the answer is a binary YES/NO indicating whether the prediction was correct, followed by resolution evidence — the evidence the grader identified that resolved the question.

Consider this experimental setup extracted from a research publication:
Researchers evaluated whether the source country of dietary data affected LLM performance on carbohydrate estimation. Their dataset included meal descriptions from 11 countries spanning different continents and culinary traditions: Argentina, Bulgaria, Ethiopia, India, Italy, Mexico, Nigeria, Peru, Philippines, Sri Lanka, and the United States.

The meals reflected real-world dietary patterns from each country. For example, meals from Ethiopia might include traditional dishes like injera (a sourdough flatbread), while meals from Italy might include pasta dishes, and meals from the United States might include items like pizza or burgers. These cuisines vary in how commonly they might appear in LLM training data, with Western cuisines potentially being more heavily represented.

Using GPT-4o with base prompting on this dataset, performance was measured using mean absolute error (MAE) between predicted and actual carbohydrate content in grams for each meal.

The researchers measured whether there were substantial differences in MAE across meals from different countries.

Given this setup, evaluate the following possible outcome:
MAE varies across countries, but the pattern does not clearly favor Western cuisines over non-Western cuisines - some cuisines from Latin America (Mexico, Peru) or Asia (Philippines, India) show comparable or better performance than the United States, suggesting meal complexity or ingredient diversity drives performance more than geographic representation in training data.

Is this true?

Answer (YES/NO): NO